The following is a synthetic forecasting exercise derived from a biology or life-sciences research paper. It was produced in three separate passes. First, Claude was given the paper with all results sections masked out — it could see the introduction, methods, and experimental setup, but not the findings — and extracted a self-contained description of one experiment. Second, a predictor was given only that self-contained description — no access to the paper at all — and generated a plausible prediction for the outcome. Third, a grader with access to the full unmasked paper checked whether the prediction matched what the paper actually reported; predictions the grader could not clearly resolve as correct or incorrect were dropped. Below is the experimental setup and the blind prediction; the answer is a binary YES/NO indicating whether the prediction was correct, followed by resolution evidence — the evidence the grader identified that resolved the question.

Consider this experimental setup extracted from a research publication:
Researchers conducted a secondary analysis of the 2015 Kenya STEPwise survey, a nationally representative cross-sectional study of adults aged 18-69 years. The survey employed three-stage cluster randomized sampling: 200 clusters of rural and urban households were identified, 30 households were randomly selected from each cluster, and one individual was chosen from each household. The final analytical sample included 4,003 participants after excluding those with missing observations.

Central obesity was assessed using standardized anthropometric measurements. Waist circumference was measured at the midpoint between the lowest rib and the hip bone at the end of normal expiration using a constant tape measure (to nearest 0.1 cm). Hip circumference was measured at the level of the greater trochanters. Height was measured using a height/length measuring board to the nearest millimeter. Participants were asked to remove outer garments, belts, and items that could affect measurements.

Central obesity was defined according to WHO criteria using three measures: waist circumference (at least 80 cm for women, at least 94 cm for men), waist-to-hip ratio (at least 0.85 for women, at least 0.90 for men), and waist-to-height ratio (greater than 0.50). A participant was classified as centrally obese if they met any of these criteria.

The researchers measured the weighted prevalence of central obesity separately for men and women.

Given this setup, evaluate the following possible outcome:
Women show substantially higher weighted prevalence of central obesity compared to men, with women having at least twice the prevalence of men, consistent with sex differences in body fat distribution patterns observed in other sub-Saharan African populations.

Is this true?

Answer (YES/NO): NO